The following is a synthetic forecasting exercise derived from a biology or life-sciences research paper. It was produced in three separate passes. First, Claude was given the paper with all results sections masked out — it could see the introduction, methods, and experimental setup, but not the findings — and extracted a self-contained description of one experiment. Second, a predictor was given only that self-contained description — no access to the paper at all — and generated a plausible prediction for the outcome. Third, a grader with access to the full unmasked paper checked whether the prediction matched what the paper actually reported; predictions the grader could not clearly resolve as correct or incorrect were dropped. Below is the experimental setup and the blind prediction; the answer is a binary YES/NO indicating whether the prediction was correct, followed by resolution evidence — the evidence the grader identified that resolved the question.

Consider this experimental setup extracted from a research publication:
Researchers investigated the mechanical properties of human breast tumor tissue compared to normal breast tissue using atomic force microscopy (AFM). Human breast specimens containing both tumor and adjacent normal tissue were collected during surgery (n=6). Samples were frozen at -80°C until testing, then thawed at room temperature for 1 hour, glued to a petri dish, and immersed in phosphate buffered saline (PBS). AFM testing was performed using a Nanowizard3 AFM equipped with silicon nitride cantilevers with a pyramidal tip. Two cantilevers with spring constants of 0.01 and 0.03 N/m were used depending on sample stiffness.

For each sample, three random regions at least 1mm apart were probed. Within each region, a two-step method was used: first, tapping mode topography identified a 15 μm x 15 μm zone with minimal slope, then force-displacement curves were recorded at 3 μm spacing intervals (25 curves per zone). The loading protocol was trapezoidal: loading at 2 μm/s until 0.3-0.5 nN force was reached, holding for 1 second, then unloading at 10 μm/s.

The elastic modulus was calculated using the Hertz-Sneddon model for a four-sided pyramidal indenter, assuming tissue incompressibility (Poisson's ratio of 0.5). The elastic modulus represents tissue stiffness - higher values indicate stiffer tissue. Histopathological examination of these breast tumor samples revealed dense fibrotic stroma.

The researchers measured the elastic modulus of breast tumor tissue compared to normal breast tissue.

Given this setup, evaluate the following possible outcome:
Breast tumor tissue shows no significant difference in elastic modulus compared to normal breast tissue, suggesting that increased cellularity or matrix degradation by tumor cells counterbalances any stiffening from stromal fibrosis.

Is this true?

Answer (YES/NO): NO